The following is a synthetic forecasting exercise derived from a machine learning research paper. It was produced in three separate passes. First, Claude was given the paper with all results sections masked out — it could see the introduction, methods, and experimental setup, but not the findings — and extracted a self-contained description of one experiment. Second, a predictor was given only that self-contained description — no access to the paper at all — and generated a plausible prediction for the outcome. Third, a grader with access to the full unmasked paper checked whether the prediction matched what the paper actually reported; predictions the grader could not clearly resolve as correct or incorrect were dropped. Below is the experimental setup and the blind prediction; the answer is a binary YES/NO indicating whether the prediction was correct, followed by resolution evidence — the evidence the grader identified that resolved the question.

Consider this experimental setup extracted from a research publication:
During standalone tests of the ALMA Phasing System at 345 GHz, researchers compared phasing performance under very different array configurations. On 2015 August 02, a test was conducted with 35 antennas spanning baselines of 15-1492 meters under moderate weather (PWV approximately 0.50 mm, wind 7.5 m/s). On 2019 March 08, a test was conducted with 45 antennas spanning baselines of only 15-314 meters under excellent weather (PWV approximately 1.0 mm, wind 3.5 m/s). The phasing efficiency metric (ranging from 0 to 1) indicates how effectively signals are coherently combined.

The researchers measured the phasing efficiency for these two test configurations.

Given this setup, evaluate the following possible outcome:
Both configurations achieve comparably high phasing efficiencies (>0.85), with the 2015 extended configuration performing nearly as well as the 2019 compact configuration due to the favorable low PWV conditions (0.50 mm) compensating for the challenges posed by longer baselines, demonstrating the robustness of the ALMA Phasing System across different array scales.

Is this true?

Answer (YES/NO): NO